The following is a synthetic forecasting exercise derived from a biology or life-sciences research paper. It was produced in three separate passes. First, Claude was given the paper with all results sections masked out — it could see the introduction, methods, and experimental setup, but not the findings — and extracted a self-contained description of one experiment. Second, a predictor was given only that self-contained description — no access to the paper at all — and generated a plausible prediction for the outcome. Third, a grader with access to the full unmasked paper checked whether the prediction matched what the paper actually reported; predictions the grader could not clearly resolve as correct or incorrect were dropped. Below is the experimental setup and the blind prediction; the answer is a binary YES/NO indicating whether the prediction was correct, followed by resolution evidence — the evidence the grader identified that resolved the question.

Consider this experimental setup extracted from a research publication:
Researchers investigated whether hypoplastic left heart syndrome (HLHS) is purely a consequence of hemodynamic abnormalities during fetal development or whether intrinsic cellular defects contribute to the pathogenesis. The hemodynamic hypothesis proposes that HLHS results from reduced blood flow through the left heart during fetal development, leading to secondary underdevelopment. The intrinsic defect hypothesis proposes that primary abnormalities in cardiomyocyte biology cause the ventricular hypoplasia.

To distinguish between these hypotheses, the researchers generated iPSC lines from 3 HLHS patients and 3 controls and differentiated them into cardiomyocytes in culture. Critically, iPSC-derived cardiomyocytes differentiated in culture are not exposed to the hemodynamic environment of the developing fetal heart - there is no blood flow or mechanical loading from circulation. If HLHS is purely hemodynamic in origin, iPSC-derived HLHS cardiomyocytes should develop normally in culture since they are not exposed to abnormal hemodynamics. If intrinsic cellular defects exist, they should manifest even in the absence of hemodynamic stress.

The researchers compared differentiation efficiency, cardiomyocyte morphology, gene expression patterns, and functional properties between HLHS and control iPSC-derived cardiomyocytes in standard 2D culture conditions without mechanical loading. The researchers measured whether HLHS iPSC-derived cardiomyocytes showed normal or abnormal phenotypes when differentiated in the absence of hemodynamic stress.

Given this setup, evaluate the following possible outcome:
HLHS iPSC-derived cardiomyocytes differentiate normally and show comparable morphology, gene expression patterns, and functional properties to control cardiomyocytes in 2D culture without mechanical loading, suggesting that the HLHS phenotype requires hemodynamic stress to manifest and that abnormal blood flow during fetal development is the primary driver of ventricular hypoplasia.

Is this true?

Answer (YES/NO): NO